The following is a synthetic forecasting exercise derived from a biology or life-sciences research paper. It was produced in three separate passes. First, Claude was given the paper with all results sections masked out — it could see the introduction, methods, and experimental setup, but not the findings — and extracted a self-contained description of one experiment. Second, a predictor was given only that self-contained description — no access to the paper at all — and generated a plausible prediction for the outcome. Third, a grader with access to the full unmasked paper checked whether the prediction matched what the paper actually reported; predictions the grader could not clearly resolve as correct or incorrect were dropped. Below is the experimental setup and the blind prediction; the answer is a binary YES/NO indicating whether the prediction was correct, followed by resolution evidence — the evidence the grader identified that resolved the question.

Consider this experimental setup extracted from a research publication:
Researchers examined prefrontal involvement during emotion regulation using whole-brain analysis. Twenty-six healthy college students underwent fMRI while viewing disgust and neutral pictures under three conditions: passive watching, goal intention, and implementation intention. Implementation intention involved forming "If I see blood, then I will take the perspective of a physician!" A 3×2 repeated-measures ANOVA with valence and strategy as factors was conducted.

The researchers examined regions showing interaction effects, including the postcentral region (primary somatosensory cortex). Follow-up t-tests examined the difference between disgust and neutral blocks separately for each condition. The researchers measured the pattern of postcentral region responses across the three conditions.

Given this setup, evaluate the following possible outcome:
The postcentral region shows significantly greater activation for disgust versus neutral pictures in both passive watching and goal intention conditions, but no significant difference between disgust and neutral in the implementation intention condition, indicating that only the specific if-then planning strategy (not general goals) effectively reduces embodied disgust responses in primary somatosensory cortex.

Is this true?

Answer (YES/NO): NO